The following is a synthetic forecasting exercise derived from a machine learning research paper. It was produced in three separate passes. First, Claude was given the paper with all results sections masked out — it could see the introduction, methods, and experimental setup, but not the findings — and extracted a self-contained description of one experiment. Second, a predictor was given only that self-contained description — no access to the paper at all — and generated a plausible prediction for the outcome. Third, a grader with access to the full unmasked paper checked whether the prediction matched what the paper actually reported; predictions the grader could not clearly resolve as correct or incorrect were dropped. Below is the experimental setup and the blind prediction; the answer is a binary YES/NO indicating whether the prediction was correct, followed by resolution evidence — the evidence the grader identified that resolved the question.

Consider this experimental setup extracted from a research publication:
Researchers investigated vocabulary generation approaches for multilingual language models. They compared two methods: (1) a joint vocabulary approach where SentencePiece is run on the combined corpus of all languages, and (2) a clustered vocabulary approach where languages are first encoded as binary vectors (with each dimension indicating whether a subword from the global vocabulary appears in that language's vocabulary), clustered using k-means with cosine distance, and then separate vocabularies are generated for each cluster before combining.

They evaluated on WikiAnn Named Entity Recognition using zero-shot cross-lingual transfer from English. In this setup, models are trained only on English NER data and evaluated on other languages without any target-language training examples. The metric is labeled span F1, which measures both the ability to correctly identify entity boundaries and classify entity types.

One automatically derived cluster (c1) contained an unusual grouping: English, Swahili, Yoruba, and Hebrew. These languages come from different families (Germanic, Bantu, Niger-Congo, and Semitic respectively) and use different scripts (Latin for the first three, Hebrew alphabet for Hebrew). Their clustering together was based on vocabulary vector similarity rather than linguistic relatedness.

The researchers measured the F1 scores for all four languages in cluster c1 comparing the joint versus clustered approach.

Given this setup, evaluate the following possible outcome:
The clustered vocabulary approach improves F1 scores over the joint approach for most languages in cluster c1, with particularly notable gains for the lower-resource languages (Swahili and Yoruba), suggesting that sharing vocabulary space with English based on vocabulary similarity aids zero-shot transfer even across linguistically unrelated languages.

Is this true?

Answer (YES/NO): YES